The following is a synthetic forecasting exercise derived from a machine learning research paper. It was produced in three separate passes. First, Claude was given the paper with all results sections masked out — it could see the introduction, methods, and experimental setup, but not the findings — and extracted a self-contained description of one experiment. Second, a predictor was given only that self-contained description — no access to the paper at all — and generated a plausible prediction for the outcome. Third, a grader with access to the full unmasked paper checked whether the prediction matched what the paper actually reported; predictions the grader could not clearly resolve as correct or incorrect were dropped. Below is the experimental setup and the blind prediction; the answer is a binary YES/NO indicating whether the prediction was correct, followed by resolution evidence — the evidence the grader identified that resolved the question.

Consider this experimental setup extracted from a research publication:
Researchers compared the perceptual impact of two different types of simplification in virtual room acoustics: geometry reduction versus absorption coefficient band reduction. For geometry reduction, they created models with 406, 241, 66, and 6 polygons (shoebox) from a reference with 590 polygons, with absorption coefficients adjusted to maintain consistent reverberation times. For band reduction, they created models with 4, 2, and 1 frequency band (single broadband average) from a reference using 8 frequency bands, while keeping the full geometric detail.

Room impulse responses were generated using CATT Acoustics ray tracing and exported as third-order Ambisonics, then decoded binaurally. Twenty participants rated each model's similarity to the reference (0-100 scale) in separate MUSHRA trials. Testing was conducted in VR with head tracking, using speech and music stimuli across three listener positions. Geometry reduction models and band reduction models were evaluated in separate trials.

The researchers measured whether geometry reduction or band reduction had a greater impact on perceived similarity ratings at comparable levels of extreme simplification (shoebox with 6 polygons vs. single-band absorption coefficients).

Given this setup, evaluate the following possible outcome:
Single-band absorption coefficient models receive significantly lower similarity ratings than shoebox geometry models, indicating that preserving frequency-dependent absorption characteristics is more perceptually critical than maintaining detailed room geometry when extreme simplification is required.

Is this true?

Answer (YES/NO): NO